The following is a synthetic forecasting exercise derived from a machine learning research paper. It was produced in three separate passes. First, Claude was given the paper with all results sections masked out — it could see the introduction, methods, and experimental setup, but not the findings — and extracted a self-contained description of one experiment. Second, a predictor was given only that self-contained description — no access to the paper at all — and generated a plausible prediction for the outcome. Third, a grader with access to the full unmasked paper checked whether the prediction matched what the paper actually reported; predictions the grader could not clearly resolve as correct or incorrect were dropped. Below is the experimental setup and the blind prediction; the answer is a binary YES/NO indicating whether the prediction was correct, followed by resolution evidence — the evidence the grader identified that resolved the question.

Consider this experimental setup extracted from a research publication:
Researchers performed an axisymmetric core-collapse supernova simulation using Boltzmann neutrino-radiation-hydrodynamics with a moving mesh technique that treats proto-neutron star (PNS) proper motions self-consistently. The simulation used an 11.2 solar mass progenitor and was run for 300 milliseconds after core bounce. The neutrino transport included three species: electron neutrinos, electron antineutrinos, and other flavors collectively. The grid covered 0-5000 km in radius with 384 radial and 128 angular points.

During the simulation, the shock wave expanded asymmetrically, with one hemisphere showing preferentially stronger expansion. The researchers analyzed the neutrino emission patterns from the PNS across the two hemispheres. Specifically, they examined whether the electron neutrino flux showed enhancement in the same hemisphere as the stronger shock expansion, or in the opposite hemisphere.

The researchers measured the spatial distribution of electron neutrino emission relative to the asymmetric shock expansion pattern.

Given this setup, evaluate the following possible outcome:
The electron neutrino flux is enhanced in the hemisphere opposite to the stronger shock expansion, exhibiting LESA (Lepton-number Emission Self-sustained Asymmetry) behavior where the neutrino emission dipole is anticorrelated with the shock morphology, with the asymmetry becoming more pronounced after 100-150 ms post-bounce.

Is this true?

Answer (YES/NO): YES